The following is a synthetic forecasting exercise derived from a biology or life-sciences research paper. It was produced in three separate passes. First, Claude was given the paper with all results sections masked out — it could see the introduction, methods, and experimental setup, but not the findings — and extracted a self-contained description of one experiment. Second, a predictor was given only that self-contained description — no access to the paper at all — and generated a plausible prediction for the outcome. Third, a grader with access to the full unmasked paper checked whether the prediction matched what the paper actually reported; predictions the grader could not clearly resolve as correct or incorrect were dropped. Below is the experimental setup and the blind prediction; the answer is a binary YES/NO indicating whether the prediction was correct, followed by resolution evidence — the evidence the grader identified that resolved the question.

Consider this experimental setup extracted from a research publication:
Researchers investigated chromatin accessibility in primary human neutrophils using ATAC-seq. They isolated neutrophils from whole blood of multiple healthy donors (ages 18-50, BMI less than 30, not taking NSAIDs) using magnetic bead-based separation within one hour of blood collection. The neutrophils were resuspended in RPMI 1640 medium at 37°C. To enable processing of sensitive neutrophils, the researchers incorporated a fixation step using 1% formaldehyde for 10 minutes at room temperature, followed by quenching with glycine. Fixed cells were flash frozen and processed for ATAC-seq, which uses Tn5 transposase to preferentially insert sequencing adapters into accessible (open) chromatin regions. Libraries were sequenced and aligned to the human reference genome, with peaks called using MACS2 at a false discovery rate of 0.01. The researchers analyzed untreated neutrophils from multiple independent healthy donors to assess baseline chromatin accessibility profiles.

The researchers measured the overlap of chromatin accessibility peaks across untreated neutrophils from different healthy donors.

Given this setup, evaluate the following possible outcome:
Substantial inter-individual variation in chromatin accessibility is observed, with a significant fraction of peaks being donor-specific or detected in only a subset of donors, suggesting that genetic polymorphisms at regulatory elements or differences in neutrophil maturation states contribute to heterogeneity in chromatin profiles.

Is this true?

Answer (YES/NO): NO